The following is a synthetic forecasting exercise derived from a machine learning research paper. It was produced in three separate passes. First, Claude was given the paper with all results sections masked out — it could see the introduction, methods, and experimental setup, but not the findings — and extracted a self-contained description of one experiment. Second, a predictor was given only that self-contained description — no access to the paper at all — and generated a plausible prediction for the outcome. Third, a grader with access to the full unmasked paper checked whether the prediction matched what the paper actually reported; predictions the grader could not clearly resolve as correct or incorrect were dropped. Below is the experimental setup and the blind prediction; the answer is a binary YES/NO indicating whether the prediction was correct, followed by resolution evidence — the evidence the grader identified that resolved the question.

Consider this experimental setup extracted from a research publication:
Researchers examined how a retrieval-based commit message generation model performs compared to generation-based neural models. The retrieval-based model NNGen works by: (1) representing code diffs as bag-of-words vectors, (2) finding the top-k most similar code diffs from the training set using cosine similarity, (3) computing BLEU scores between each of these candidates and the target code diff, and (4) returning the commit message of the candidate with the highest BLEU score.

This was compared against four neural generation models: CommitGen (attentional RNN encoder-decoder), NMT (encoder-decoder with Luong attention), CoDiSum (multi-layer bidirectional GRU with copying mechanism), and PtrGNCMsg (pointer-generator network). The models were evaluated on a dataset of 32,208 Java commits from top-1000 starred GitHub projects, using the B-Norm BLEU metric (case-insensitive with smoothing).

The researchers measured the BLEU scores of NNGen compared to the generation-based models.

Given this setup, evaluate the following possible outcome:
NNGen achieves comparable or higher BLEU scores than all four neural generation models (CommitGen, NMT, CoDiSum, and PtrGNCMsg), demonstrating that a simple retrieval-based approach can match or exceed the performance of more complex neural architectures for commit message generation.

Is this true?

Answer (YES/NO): YES